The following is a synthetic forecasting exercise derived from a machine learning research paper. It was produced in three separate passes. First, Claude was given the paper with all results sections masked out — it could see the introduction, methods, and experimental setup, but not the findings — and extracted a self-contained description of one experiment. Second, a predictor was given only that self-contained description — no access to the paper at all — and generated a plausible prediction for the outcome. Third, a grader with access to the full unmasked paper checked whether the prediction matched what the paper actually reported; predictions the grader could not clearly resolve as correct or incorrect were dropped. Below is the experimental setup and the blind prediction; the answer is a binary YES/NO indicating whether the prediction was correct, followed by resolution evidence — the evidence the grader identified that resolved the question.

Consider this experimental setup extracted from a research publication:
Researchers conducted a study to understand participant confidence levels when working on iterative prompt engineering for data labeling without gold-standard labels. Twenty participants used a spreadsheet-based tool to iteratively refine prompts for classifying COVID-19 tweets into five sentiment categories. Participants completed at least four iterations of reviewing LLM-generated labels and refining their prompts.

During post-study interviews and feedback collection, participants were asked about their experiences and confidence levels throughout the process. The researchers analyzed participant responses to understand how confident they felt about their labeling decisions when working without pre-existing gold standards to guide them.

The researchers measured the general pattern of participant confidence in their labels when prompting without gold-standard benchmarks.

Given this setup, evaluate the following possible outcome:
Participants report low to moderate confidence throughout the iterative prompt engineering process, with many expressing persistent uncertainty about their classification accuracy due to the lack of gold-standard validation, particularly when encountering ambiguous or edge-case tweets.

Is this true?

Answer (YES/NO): YES